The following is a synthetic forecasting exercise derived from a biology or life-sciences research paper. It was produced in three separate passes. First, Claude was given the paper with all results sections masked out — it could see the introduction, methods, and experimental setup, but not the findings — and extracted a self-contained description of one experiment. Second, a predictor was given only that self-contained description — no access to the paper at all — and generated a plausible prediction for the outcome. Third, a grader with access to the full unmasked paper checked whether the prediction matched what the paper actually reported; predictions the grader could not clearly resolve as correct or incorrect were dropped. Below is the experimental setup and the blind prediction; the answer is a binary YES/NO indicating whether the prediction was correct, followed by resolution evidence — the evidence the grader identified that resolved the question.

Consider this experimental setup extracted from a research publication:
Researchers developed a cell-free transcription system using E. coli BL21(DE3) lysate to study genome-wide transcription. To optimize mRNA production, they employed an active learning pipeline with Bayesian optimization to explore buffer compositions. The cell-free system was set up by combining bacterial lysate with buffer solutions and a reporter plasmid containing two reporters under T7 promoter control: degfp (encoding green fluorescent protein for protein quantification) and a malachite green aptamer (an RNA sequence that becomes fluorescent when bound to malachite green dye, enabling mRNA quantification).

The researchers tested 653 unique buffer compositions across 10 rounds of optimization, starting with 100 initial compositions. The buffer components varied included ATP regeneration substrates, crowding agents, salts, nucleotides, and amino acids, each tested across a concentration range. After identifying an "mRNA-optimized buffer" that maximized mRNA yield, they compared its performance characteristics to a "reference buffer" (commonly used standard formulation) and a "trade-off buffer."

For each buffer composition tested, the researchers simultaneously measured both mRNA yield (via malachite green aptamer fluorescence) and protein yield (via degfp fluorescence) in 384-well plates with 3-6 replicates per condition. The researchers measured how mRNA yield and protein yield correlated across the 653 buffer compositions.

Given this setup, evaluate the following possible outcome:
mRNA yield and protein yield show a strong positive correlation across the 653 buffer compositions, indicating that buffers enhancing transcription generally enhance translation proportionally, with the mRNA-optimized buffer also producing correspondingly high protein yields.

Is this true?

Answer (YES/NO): NO